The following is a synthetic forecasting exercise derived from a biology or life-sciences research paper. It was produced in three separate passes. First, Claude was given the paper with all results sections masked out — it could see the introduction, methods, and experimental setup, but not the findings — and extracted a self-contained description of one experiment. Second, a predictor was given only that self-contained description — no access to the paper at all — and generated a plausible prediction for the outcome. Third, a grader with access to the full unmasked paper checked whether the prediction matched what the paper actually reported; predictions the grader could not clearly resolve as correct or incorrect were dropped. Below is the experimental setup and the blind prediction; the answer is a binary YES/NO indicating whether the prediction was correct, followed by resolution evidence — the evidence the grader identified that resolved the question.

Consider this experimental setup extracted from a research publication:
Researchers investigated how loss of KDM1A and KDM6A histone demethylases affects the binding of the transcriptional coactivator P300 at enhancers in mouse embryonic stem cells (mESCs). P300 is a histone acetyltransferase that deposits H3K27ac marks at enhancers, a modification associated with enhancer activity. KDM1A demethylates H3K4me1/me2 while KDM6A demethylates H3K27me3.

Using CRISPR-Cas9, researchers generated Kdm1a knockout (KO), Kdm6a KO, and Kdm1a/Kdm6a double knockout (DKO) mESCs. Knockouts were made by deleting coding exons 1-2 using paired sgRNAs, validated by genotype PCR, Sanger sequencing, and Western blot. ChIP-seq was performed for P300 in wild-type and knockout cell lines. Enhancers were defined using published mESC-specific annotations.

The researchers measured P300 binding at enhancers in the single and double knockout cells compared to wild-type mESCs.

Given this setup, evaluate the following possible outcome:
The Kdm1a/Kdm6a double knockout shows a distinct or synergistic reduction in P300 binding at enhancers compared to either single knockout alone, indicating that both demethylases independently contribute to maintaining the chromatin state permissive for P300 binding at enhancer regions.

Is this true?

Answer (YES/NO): NO